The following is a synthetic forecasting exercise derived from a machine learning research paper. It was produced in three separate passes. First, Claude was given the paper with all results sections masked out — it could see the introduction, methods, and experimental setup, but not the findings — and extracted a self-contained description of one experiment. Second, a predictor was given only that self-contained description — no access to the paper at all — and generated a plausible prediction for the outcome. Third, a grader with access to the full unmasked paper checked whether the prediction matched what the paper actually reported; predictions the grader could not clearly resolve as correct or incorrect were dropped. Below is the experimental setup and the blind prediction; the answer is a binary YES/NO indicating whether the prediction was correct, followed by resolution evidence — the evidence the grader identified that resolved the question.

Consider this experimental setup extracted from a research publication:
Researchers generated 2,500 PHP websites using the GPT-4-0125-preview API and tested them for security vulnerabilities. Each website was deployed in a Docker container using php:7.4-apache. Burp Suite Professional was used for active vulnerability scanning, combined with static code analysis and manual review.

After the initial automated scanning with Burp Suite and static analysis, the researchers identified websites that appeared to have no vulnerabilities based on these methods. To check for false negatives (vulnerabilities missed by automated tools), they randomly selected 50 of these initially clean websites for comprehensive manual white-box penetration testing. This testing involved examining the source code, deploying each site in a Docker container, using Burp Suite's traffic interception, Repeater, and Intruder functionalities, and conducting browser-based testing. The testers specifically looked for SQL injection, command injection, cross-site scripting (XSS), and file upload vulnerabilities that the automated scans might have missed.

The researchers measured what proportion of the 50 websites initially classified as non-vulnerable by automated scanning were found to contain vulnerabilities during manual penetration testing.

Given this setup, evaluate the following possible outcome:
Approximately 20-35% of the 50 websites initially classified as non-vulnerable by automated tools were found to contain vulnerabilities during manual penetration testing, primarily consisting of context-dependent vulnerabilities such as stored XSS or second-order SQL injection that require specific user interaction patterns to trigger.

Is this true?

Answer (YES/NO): NO